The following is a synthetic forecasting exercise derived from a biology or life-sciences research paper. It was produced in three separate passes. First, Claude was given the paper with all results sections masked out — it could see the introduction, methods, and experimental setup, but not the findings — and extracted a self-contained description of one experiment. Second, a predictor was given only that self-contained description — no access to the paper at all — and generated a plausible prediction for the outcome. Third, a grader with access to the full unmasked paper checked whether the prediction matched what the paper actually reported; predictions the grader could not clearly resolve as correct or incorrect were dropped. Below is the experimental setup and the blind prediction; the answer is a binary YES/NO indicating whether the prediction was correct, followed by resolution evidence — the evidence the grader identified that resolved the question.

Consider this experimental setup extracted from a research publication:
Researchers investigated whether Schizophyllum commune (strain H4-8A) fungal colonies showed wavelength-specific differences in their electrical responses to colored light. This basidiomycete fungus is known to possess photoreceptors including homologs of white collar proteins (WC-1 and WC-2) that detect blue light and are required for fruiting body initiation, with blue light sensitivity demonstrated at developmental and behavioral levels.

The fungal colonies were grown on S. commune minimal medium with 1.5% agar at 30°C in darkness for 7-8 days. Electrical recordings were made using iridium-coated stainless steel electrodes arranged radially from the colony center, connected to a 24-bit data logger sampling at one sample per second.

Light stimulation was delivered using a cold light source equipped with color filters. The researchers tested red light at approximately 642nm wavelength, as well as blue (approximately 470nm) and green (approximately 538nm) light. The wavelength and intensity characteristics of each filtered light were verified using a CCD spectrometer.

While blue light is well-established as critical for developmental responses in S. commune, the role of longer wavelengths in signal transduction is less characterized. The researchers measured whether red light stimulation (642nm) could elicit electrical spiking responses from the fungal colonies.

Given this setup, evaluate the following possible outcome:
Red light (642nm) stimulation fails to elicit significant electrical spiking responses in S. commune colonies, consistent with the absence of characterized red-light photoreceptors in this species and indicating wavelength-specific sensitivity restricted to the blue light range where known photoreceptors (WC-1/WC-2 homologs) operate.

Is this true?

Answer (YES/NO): NO